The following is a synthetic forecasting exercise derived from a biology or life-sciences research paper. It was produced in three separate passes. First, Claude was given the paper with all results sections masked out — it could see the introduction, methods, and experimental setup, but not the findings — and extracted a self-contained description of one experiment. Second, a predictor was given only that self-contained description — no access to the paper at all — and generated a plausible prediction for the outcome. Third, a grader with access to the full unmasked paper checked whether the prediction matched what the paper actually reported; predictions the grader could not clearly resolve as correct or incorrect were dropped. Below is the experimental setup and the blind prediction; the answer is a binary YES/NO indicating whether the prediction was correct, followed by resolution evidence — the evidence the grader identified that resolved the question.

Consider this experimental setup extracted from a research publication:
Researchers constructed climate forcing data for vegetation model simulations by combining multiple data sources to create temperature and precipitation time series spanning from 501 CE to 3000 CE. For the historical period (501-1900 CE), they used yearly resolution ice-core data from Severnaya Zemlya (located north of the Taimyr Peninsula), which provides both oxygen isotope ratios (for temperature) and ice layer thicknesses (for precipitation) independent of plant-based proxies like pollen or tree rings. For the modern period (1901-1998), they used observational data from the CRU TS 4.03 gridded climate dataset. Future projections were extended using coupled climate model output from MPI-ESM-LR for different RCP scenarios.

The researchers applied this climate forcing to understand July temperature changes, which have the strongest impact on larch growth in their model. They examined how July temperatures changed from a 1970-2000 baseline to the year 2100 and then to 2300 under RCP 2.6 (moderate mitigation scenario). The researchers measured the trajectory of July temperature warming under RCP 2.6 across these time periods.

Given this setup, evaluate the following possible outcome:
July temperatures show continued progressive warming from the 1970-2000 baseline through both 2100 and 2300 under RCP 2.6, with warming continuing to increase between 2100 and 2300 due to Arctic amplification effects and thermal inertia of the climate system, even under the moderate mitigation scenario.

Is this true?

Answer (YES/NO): NO